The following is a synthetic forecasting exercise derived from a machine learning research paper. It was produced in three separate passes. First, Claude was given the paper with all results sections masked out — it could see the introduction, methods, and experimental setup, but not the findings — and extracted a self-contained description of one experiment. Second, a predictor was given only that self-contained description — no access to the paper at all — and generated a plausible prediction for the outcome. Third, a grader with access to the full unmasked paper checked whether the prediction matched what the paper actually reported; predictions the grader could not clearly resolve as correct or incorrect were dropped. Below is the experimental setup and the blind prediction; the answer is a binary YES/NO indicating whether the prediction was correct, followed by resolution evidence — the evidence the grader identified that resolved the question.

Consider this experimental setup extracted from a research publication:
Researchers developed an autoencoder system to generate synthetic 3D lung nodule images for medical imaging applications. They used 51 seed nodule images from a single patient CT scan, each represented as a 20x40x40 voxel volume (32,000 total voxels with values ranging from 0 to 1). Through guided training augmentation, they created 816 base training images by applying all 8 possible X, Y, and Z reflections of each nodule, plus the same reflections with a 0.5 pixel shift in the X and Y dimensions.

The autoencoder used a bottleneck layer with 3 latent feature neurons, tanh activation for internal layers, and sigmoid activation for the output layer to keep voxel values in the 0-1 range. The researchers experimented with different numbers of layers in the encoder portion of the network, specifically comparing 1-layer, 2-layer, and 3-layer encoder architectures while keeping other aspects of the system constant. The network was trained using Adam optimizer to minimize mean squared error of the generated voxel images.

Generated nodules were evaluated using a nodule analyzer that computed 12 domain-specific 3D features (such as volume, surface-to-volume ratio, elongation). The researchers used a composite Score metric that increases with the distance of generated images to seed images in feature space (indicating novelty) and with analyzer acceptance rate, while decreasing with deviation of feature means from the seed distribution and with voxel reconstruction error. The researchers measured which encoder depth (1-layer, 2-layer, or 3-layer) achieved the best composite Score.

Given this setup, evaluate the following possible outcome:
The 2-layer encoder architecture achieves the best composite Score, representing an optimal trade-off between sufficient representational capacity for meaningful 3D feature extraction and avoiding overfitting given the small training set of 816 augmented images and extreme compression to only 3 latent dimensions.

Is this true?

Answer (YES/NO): YES